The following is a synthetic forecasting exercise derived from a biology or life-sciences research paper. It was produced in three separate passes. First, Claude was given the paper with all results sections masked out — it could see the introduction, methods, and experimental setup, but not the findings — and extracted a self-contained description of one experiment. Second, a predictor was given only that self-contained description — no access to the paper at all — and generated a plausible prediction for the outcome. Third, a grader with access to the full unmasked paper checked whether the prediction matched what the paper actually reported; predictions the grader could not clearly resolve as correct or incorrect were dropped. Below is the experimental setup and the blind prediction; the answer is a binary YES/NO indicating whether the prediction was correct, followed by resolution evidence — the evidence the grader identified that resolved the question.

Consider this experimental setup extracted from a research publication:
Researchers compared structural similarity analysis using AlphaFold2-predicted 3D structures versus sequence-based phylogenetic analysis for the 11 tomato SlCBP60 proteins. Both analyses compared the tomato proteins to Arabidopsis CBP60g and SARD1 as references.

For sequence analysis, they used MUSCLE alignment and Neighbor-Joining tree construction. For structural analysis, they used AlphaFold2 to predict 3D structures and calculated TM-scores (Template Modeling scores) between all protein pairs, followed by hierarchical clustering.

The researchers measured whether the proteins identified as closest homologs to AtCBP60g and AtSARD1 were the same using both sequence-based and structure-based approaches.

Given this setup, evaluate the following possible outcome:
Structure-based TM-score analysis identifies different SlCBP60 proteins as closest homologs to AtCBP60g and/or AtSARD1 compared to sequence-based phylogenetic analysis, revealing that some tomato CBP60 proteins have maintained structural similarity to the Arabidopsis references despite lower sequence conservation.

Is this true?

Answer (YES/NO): NO